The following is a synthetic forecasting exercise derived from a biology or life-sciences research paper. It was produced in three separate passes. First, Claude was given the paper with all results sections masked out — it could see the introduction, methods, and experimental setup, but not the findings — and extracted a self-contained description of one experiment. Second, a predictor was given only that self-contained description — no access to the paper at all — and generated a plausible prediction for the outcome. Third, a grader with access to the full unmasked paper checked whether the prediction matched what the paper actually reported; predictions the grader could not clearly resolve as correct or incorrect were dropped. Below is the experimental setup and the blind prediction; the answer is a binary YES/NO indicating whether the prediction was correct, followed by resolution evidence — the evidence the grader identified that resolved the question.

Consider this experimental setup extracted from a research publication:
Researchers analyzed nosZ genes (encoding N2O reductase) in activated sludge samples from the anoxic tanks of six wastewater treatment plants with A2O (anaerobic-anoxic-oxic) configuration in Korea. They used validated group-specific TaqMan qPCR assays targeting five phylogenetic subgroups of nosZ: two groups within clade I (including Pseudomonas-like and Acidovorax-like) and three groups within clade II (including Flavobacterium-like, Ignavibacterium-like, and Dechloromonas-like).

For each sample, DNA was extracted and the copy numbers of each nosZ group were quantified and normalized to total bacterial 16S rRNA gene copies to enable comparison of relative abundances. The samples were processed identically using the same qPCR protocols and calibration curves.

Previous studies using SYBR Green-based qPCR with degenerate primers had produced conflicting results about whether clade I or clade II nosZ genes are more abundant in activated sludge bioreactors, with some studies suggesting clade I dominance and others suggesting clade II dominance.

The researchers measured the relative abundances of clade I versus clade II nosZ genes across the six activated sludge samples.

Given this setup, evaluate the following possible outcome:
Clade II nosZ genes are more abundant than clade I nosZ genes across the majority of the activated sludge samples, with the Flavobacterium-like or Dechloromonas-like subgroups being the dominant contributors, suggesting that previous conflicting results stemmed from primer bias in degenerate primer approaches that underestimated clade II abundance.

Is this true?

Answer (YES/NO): YES